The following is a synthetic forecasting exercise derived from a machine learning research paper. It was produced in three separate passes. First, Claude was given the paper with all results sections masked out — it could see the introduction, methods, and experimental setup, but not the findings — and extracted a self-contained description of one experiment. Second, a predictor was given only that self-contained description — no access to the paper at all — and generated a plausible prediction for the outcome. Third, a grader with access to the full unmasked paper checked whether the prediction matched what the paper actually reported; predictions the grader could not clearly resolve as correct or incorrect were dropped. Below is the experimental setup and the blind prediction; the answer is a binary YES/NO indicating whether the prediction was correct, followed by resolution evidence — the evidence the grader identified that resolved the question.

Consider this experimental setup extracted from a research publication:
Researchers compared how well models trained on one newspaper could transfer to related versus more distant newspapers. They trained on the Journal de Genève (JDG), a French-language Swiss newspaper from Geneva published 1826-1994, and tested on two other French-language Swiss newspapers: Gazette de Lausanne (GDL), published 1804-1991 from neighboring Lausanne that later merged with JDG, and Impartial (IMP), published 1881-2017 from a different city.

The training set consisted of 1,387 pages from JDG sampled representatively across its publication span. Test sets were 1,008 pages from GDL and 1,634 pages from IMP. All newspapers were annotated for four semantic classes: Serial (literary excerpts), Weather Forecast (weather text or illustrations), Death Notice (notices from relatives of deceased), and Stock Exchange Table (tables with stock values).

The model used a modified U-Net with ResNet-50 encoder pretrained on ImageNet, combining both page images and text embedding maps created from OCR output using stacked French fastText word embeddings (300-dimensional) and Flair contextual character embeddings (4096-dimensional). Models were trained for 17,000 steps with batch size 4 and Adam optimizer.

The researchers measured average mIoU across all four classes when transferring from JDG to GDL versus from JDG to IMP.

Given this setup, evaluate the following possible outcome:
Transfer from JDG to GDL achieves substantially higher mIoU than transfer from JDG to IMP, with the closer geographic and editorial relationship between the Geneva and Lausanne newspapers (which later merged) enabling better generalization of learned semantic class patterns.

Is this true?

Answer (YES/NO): YES